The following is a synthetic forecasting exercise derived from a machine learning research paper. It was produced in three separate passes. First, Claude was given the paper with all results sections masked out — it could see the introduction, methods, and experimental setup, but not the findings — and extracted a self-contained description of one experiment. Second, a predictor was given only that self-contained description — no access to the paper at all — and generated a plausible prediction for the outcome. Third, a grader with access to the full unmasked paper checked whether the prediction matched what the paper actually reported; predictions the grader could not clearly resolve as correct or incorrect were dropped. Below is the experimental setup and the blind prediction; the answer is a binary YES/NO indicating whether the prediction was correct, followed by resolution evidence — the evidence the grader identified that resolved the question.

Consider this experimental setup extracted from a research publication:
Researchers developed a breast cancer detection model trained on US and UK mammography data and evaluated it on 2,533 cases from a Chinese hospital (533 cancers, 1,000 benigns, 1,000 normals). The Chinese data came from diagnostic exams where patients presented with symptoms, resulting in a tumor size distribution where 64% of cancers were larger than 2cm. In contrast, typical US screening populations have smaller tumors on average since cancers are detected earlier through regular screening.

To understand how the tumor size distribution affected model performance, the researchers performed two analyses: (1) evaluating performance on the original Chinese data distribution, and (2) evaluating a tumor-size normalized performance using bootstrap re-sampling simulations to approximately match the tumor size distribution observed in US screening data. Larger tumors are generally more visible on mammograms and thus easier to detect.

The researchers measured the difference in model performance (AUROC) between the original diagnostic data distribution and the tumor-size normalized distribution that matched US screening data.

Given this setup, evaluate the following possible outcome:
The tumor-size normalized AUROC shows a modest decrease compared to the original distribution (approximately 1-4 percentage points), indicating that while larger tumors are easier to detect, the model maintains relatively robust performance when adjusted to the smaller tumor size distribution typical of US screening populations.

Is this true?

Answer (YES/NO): YES